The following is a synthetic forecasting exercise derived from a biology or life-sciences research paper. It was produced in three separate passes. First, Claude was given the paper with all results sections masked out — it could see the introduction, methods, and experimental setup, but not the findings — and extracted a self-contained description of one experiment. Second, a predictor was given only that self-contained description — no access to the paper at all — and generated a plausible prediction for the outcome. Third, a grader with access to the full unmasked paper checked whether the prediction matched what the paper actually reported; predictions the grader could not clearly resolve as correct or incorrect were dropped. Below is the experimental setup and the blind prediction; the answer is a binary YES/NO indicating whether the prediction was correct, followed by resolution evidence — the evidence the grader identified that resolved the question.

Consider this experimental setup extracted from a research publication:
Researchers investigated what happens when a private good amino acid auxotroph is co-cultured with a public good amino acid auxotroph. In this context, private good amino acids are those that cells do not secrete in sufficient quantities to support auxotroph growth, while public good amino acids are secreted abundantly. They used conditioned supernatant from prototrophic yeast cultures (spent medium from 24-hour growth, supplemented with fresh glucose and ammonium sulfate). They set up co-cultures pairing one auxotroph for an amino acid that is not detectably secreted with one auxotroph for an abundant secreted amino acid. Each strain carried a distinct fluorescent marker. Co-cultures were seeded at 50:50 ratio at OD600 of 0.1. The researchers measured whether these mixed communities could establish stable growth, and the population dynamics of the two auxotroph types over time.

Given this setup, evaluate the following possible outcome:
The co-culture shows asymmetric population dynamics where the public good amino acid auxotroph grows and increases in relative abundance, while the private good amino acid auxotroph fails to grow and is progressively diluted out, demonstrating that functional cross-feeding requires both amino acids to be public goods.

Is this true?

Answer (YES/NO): YES